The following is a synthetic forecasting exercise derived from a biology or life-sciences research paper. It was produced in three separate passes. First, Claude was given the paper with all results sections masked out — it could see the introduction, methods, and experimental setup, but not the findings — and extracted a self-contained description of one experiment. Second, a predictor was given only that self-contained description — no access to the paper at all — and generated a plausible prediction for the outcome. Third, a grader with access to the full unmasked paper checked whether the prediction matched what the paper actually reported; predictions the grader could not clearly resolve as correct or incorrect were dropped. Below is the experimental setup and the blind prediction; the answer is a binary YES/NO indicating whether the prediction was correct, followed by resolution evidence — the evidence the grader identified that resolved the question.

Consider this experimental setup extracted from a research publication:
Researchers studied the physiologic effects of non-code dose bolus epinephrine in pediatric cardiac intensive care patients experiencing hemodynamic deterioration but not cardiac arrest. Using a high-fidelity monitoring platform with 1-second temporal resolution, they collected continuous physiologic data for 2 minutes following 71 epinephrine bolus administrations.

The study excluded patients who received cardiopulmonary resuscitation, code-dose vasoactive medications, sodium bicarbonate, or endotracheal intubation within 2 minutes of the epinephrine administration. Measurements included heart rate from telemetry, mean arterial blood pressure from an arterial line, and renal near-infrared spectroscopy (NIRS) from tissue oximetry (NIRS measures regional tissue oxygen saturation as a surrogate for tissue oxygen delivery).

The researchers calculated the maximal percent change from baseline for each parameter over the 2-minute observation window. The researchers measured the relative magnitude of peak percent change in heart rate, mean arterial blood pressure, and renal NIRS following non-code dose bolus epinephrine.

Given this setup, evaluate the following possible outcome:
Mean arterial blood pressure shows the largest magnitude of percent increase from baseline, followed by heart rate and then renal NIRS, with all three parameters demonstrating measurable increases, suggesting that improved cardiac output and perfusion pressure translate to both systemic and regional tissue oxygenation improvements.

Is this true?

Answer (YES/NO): YES